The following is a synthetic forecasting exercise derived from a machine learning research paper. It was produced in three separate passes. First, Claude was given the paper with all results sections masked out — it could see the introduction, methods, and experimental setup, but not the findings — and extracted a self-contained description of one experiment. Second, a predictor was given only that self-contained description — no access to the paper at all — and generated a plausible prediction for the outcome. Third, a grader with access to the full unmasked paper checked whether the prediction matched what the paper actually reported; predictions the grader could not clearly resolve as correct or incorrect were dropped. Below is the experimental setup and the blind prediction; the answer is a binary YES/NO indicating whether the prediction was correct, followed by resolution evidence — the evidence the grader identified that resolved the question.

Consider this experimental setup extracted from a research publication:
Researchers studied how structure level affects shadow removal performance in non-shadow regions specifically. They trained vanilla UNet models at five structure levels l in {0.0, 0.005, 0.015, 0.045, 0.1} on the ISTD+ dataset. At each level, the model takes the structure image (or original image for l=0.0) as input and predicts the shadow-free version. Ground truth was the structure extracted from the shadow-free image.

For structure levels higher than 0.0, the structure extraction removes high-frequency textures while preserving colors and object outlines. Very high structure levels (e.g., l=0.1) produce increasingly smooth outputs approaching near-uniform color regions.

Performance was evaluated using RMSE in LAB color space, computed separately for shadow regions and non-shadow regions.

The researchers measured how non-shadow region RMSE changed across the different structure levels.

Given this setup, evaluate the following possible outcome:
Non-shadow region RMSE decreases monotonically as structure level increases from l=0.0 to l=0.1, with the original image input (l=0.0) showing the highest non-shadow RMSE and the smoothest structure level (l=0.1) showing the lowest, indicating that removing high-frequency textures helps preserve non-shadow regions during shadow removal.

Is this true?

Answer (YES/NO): NO